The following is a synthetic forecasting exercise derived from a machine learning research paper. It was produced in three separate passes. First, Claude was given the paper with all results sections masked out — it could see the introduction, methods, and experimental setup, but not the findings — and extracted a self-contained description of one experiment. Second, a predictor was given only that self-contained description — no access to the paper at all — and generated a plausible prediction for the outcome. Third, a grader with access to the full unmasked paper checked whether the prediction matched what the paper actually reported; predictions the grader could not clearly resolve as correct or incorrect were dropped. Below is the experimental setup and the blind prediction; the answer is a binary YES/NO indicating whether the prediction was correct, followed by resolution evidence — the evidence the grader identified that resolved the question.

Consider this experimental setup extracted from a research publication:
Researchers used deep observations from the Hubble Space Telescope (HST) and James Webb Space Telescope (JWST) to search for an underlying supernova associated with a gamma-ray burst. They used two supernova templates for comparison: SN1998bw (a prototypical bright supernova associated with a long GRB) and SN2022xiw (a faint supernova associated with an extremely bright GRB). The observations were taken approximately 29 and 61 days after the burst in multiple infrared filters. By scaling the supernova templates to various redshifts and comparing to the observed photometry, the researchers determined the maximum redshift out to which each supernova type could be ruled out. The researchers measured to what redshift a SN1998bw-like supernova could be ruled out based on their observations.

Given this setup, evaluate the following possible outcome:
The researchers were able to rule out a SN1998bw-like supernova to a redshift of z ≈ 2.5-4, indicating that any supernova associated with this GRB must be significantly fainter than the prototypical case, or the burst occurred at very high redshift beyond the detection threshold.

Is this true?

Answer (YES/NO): NO